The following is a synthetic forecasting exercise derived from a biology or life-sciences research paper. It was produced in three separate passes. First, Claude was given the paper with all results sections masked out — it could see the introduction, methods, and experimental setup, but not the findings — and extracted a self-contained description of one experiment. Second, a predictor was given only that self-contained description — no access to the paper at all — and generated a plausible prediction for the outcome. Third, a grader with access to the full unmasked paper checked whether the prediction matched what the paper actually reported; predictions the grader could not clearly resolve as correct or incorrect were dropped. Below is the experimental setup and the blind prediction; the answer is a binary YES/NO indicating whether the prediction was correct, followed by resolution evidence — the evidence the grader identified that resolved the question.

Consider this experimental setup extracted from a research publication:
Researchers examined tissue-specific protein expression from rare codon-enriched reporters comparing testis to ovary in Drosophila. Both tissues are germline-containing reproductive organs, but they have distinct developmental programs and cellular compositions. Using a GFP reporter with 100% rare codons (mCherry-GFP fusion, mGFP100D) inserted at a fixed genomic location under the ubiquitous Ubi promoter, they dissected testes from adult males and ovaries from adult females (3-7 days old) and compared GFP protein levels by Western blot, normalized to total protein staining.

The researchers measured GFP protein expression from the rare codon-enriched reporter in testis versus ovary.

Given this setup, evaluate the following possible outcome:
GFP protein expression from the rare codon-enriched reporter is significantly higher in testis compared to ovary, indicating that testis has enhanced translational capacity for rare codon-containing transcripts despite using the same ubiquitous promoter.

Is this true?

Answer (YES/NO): YES